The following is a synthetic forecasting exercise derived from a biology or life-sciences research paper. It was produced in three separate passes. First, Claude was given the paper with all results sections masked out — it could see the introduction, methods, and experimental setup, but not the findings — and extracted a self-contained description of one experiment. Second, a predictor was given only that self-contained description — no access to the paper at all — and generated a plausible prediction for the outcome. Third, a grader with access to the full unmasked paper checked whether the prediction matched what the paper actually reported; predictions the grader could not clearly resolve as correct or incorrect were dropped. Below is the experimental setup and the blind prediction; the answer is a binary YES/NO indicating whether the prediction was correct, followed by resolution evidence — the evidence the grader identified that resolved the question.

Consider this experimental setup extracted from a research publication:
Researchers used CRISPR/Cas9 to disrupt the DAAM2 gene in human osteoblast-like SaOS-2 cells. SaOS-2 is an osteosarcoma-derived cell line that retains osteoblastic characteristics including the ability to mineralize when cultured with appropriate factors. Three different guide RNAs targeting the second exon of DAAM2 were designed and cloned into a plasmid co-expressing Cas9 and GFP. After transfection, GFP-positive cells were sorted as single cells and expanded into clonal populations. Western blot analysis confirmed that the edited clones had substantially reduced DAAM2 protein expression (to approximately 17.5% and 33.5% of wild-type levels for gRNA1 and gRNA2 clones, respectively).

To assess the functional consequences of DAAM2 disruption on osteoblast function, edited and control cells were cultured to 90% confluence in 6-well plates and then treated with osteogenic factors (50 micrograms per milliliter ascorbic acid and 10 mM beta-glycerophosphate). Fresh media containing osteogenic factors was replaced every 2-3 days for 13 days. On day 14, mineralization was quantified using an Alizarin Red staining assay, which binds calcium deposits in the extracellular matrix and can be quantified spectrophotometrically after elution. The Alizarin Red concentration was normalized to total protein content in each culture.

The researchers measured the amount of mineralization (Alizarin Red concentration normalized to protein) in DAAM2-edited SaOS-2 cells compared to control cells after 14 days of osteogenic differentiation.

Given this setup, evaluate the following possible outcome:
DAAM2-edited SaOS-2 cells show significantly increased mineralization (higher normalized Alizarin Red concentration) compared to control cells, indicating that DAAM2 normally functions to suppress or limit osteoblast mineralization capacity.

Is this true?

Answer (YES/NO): NO